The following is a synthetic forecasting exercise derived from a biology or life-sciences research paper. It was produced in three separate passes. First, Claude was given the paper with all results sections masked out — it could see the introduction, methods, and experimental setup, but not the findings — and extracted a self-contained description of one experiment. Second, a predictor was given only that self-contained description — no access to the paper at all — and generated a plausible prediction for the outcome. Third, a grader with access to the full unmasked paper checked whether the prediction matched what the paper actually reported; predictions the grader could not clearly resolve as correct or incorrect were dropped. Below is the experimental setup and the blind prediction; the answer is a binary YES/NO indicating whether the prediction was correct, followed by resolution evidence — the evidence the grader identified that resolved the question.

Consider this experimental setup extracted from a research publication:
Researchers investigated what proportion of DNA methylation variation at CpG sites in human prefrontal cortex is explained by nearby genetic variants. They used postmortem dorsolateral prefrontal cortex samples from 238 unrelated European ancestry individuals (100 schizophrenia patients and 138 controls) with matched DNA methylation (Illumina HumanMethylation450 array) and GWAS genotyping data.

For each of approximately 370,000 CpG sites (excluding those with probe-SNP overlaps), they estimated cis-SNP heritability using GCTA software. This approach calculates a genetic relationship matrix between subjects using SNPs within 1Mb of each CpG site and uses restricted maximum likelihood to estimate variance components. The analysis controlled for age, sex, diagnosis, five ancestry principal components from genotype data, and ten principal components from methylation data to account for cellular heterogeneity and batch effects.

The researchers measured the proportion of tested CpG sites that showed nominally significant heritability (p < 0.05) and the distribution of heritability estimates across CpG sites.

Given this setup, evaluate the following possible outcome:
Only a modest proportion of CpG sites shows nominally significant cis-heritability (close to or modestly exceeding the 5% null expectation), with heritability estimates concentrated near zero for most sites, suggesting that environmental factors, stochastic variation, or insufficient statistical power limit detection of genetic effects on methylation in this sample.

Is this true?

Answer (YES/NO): NO